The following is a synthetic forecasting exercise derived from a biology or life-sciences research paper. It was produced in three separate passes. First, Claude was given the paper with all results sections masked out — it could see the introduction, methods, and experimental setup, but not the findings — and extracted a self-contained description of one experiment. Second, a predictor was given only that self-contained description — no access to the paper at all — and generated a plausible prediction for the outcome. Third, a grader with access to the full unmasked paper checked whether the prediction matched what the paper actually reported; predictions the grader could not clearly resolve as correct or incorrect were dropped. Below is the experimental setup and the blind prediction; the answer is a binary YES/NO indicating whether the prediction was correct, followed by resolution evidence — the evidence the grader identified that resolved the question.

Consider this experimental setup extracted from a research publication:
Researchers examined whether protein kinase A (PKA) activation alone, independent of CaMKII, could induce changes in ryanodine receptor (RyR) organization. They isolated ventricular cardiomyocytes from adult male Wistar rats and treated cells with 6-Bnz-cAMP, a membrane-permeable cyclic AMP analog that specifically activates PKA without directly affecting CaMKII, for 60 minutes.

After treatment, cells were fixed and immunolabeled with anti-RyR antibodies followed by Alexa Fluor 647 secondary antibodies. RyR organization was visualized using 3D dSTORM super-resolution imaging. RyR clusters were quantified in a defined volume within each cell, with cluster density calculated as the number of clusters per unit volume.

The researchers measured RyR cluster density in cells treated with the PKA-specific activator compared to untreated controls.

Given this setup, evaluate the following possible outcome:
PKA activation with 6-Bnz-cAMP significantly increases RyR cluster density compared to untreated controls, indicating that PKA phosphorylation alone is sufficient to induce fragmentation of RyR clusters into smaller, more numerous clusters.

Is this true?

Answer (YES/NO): YES